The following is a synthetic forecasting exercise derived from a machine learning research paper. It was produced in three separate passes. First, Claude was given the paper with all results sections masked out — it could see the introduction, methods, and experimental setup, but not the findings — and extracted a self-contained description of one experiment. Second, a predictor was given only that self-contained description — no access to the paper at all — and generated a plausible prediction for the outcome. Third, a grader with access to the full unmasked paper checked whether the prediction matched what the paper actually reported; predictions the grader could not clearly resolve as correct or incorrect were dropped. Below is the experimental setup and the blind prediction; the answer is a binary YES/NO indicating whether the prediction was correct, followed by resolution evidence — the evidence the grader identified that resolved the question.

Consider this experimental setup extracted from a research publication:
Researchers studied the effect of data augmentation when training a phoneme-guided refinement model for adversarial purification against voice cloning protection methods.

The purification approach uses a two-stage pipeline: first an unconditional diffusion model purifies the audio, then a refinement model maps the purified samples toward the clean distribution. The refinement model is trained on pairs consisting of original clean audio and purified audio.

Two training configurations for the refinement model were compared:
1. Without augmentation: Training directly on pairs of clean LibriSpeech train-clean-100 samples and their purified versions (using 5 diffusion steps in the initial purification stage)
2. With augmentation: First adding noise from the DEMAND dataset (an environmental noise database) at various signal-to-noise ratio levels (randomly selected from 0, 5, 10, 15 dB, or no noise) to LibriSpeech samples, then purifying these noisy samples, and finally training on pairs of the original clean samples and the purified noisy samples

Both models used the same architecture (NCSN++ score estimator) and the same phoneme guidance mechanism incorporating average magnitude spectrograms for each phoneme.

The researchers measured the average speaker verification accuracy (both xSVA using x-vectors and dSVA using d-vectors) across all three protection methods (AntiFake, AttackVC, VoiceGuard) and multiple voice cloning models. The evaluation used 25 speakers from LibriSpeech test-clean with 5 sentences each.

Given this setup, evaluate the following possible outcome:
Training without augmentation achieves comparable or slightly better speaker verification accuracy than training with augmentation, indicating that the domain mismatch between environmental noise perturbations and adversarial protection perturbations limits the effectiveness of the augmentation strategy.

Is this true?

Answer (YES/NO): NO